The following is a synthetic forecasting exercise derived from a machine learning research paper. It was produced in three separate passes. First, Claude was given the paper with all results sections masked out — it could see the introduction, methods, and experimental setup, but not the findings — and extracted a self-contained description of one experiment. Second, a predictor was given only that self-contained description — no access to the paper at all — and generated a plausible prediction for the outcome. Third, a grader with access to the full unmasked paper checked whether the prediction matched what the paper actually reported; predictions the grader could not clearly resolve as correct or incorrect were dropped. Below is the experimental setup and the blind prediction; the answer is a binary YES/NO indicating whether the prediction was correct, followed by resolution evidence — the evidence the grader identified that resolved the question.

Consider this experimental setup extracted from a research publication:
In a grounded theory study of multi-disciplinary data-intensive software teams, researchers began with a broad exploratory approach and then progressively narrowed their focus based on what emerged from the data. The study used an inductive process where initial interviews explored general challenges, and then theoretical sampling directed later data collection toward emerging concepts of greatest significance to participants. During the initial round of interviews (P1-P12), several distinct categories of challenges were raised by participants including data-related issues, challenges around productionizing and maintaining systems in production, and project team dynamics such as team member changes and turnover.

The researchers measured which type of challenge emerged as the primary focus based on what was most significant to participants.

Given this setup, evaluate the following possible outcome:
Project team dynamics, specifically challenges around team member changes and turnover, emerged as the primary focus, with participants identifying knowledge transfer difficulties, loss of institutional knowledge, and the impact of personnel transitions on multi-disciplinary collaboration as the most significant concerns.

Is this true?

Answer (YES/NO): NO